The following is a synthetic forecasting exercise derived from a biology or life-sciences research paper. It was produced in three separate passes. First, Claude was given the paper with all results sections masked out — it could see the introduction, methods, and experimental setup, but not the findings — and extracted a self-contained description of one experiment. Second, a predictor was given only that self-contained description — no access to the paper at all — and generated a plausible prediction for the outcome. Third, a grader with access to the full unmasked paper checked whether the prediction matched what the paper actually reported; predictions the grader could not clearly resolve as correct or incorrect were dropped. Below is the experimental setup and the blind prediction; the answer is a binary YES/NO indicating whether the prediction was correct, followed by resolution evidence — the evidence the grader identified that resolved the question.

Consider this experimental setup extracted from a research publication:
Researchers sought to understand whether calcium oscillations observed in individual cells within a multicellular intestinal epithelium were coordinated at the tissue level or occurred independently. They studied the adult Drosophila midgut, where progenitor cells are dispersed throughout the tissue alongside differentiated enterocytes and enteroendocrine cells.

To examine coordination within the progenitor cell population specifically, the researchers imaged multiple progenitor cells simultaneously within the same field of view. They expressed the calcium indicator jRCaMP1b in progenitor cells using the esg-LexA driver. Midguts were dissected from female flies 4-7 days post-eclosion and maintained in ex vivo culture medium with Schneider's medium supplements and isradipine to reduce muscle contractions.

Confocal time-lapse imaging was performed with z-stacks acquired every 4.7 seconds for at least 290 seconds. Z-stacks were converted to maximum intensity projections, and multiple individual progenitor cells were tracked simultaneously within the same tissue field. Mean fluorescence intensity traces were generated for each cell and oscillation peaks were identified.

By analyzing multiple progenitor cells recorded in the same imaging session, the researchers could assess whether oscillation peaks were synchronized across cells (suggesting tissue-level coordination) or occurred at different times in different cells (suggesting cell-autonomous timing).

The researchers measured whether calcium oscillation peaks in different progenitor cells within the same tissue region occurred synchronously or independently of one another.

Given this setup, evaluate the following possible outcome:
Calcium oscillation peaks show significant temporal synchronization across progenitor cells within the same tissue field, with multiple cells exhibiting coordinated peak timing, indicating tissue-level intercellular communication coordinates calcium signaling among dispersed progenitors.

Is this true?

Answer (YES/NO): NO